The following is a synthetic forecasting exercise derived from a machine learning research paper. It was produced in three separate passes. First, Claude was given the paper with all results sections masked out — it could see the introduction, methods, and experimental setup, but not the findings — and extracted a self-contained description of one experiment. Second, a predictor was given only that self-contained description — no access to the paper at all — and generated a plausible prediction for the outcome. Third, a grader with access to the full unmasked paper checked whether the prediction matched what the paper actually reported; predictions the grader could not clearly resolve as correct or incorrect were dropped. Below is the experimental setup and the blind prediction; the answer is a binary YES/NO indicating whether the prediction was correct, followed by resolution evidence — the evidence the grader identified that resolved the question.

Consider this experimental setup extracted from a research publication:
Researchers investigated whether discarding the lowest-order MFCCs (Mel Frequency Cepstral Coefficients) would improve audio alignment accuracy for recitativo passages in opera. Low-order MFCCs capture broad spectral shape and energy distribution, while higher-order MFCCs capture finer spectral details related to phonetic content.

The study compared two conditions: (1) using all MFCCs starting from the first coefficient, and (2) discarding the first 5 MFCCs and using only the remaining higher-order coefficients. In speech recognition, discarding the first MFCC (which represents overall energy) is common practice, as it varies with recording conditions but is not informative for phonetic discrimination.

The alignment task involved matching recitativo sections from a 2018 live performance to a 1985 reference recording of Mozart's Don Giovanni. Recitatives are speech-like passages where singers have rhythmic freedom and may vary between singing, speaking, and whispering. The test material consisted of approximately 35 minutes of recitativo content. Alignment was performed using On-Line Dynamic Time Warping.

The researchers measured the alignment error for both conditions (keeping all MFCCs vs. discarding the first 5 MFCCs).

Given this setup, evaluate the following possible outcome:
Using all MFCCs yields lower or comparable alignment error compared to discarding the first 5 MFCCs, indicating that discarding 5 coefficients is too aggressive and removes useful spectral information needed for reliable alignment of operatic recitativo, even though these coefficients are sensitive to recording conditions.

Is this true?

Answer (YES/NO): YES